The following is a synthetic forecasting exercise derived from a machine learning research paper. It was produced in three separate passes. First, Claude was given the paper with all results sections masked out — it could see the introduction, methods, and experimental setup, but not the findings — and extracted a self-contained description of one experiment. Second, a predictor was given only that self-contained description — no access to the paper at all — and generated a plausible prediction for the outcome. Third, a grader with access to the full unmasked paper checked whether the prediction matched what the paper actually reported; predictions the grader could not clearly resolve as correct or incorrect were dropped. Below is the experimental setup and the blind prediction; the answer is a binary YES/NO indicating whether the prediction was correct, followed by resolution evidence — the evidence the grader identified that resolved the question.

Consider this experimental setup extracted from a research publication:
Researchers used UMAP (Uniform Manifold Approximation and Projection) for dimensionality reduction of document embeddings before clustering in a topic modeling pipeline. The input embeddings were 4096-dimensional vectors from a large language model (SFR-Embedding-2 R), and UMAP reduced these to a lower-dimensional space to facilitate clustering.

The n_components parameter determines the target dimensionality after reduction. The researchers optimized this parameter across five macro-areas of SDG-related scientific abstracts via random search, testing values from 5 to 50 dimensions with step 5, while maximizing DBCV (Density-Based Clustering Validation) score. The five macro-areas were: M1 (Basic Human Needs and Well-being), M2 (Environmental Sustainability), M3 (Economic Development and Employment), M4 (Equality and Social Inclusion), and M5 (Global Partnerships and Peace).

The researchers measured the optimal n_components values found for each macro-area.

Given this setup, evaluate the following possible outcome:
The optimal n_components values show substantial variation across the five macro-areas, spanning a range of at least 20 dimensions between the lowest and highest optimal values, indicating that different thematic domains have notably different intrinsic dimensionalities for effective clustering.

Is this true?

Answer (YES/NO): YES